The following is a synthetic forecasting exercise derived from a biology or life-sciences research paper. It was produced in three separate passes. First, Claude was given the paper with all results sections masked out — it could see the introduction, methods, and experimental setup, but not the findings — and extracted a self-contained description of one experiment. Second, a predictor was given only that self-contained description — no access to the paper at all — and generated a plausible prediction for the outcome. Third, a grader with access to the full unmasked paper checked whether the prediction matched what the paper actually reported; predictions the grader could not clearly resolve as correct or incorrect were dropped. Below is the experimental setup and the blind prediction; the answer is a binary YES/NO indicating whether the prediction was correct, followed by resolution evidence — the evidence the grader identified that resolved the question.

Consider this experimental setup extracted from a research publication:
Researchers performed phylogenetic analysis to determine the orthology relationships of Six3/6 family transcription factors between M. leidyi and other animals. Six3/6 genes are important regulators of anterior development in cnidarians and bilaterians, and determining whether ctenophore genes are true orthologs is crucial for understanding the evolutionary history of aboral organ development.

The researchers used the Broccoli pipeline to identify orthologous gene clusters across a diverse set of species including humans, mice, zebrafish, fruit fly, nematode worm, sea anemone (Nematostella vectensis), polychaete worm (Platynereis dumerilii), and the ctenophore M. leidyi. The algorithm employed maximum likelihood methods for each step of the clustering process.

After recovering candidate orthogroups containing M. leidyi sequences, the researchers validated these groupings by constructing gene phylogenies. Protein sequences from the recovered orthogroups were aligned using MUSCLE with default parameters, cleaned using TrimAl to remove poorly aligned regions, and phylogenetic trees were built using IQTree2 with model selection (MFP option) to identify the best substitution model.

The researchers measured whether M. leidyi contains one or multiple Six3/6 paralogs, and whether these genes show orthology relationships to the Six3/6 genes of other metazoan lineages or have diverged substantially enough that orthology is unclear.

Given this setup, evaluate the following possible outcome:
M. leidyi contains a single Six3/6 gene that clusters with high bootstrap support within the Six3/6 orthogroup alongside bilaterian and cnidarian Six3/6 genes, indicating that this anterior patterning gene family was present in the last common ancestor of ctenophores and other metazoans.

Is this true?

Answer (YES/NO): NO